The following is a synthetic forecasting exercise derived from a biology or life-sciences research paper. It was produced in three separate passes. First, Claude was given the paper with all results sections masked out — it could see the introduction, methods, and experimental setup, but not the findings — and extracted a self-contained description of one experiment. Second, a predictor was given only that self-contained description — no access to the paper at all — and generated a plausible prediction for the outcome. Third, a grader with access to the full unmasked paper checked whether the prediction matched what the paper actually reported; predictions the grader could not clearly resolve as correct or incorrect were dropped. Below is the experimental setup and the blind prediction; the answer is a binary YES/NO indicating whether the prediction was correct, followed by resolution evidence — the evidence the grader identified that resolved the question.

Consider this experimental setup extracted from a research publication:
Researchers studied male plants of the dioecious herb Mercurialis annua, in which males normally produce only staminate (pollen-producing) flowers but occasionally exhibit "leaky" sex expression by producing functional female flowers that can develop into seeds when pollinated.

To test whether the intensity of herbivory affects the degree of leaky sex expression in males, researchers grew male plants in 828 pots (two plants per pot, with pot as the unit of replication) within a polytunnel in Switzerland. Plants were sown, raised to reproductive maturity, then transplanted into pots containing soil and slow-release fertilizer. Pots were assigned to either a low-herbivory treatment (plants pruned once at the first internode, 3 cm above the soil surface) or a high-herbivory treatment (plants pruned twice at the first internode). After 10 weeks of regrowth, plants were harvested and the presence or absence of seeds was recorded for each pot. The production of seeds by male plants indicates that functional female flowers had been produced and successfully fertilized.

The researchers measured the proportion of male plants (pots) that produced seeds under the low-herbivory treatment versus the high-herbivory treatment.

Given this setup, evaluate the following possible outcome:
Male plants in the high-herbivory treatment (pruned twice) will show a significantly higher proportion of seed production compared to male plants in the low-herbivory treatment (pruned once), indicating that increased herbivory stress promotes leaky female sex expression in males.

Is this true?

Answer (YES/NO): YES